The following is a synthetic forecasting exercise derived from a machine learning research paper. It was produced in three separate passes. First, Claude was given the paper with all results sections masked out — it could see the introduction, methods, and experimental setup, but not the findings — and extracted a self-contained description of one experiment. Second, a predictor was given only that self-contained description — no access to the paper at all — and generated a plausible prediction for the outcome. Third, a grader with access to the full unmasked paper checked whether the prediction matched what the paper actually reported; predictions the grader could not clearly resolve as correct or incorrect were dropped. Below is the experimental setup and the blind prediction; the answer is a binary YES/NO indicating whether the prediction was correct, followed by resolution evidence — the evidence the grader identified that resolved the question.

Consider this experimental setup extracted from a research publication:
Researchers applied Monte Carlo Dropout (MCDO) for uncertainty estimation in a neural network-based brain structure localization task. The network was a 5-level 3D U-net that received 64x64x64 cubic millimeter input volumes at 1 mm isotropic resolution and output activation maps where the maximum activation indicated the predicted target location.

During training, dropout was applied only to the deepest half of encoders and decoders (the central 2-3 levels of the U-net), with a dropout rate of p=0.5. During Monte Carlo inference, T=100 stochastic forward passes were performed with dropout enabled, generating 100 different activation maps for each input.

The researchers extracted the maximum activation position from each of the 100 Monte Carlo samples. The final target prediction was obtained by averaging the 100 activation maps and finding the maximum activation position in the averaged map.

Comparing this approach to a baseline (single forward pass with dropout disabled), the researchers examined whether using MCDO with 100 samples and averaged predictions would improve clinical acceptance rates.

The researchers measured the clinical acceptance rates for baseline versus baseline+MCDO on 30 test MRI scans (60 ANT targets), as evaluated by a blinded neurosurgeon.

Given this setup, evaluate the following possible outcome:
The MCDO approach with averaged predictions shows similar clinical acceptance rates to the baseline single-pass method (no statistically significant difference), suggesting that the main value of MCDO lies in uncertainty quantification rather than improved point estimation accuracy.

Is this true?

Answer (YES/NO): YES